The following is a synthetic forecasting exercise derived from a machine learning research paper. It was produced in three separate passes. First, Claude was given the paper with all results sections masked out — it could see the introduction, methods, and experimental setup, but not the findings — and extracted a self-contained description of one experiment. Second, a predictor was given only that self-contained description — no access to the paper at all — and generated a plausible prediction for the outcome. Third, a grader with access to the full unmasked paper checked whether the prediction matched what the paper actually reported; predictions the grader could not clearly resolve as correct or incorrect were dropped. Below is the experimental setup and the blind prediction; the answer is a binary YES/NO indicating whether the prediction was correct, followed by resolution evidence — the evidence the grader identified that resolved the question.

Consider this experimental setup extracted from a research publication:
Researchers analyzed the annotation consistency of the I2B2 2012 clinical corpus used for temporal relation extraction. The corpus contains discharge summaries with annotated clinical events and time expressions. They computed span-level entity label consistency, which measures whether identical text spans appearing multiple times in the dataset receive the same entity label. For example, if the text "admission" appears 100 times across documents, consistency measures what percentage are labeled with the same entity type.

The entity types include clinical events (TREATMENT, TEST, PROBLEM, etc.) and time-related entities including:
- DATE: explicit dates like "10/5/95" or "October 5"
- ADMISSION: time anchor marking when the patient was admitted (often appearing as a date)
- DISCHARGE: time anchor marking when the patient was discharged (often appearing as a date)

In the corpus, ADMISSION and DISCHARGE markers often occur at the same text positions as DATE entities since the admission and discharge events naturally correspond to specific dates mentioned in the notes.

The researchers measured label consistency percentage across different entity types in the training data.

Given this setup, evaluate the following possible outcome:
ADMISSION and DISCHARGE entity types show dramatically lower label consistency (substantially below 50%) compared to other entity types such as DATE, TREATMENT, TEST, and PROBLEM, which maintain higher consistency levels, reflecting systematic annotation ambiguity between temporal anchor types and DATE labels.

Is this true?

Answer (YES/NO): NO